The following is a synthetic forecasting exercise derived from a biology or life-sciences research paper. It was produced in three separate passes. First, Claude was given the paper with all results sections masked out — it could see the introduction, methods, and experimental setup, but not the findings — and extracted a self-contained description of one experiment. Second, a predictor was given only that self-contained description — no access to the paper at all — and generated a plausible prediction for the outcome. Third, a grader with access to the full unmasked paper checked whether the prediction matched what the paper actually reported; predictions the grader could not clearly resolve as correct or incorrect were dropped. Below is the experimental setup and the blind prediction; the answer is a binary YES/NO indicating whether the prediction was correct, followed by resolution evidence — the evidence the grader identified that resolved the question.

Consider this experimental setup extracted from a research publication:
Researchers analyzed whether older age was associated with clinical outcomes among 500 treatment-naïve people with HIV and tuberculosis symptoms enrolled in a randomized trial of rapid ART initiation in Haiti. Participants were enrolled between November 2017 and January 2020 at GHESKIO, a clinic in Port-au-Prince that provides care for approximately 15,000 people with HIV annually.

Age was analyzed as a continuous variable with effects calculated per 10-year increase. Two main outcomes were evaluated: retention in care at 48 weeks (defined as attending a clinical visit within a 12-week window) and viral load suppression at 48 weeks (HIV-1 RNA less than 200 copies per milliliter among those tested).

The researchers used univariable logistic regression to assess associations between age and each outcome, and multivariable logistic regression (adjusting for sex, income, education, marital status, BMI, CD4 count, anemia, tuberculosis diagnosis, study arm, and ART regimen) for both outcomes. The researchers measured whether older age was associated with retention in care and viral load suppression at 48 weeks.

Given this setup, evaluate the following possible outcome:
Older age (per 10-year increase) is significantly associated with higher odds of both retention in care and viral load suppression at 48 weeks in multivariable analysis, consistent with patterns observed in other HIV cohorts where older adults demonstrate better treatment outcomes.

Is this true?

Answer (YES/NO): YES